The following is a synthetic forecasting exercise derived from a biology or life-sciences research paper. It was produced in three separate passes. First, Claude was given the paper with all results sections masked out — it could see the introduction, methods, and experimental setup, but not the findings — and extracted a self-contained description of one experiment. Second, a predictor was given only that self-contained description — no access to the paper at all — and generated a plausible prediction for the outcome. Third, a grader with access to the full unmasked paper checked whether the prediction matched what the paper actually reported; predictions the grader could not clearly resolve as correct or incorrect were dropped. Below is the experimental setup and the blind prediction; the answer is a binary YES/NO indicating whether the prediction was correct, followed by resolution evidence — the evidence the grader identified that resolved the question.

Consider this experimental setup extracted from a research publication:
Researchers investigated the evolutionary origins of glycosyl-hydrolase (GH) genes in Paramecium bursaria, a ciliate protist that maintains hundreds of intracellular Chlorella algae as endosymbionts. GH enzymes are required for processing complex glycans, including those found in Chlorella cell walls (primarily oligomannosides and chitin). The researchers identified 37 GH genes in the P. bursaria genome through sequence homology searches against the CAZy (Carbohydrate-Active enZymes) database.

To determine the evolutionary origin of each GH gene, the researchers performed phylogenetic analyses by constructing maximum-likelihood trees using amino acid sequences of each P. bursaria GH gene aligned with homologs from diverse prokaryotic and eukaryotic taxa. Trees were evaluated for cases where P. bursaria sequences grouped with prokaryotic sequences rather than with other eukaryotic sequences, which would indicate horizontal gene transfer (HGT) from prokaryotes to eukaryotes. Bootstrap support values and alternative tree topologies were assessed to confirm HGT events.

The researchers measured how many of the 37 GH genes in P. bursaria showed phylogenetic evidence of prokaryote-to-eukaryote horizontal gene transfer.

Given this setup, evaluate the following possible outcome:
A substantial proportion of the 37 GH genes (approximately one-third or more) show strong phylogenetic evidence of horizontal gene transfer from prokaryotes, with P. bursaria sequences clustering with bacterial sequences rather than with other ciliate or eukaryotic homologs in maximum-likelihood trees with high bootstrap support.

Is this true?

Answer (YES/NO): NO